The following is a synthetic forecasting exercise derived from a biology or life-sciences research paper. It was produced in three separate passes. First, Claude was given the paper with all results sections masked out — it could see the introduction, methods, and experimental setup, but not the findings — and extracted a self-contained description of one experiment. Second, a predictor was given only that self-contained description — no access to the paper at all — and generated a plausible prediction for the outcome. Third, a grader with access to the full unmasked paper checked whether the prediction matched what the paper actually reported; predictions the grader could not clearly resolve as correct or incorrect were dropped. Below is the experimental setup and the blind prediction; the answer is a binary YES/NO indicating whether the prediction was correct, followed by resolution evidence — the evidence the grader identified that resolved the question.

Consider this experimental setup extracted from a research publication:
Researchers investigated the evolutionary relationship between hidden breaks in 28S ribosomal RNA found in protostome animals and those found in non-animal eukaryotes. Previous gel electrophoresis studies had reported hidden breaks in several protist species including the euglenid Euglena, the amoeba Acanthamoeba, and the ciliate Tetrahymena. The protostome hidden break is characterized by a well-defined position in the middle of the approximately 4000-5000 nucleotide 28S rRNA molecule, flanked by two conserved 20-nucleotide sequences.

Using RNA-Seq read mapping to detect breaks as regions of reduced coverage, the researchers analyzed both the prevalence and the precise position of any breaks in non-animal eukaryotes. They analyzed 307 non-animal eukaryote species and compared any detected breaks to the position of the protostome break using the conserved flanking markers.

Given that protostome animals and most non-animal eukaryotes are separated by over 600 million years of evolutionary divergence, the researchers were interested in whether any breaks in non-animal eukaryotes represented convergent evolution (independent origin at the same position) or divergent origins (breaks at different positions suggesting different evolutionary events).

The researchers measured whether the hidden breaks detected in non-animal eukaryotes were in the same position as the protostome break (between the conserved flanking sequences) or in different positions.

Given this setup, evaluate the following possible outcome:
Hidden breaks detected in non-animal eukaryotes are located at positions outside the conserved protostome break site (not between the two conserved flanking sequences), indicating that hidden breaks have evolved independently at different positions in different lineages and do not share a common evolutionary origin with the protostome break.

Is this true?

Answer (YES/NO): NO